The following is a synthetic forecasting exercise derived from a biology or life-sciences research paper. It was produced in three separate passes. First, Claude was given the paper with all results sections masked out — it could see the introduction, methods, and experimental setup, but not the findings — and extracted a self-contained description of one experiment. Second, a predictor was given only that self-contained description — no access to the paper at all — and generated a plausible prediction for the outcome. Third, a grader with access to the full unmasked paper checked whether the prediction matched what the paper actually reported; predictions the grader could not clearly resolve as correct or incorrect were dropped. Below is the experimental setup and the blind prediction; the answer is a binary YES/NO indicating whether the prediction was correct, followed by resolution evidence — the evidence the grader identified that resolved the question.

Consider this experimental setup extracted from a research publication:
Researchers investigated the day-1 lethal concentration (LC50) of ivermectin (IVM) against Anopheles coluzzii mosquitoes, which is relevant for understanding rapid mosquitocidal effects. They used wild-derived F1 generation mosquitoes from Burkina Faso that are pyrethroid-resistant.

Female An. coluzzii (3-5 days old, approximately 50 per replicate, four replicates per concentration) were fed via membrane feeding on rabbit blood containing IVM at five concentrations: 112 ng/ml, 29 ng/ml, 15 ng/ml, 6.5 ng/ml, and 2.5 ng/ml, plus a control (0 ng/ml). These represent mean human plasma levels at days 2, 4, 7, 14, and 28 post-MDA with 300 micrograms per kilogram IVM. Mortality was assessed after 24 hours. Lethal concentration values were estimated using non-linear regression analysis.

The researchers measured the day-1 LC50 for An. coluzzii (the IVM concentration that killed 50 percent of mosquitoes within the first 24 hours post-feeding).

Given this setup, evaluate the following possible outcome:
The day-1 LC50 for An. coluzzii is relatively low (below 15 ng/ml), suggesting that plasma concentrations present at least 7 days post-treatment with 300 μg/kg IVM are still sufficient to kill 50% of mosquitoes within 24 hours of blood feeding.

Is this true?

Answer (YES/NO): NO